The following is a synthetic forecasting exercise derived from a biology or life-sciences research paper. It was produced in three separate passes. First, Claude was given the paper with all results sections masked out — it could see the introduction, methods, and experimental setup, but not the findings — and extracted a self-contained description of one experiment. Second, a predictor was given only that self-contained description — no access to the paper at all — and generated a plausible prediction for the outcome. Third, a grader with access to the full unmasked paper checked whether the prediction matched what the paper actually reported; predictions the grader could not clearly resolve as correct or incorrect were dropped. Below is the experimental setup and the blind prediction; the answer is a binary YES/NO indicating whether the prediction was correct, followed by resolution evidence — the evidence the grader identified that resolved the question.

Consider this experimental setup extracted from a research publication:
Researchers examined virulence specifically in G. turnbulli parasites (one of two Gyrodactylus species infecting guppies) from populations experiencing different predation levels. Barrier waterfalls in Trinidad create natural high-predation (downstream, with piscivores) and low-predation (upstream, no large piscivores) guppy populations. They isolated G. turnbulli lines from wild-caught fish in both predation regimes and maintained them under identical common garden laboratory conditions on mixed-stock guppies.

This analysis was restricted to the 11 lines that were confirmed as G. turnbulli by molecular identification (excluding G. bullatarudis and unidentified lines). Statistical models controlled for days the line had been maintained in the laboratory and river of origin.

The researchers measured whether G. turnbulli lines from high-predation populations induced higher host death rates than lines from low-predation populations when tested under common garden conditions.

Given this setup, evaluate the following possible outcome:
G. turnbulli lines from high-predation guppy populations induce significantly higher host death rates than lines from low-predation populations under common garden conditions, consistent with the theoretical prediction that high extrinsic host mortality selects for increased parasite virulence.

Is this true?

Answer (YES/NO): YES